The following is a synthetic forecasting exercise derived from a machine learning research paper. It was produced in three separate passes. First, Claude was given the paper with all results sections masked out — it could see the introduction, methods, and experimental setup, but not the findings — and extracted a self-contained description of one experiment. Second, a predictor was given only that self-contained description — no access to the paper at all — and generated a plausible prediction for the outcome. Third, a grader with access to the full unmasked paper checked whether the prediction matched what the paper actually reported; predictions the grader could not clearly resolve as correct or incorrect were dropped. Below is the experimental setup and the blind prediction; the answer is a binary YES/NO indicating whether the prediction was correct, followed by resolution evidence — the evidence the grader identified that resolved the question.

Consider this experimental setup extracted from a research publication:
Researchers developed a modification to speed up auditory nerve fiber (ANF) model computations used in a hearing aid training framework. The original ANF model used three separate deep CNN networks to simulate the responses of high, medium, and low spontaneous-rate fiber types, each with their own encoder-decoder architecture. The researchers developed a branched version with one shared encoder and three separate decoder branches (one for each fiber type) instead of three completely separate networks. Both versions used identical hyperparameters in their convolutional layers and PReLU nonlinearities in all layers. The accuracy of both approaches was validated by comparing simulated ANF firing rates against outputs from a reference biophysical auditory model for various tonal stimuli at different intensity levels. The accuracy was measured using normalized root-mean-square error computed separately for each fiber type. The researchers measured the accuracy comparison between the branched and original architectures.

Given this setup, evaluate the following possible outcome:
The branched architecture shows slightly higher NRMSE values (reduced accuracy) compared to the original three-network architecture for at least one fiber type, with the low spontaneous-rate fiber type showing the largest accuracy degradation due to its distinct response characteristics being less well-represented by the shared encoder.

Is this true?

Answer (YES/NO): NO